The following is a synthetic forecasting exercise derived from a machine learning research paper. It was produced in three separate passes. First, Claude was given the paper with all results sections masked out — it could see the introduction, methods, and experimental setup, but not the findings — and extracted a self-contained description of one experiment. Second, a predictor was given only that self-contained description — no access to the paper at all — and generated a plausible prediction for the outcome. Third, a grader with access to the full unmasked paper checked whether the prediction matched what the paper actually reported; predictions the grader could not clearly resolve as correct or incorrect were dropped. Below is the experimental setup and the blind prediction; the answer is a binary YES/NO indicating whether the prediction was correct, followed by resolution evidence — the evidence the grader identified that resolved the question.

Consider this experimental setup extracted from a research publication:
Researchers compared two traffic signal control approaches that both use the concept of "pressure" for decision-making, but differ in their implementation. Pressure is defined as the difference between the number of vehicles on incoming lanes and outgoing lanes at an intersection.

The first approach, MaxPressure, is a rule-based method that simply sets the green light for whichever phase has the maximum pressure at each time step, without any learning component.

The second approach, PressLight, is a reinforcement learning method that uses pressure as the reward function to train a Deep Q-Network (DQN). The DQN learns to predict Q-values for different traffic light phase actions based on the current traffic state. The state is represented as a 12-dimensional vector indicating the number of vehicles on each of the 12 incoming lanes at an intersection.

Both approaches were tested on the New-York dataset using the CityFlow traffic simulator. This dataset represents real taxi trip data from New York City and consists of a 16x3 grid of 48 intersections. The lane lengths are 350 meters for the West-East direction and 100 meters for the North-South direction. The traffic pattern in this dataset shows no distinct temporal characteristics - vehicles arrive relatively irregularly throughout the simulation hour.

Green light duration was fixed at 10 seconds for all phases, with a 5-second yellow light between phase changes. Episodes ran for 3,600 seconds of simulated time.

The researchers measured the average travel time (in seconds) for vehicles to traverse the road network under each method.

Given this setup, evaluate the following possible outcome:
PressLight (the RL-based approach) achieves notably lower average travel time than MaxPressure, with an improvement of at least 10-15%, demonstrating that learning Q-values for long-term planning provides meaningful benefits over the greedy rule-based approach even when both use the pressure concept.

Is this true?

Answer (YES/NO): NO